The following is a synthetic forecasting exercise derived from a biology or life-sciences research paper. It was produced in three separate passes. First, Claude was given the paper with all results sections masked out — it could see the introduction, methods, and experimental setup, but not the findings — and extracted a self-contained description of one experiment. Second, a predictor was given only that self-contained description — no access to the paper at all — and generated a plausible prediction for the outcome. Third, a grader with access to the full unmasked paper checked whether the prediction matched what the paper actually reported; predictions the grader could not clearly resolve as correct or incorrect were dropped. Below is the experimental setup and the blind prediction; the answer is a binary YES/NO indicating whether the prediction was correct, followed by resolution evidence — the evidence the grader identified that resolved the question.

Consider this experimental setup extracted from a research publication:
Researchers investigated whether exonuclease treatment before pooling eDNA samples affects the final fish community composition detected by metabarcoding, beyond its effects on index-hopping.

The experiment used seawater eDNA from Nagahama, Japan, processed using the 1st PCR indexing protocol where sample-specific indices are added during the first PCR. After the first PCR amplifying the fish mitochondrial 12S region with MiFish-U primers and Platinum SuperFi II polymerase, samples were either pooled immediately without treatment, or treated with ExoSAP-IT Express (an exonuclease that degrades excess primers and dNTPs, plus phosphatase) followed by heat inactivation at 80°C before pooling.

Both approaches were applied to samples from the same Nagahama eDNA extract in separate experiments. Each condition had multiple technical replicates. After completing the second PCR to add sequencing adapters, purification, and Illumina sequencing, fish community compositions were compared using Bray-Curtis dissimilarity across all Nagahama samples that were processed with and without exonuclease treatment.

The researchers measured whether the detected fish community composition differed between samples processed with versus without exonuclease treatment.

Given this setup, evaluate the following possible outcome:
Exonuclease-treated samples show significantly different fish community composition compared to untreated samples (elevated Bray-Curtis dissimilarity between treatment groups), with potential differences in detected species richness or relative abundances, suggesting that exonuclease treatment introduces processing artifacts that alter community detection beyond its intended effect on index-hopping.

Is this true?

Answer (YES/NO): NO